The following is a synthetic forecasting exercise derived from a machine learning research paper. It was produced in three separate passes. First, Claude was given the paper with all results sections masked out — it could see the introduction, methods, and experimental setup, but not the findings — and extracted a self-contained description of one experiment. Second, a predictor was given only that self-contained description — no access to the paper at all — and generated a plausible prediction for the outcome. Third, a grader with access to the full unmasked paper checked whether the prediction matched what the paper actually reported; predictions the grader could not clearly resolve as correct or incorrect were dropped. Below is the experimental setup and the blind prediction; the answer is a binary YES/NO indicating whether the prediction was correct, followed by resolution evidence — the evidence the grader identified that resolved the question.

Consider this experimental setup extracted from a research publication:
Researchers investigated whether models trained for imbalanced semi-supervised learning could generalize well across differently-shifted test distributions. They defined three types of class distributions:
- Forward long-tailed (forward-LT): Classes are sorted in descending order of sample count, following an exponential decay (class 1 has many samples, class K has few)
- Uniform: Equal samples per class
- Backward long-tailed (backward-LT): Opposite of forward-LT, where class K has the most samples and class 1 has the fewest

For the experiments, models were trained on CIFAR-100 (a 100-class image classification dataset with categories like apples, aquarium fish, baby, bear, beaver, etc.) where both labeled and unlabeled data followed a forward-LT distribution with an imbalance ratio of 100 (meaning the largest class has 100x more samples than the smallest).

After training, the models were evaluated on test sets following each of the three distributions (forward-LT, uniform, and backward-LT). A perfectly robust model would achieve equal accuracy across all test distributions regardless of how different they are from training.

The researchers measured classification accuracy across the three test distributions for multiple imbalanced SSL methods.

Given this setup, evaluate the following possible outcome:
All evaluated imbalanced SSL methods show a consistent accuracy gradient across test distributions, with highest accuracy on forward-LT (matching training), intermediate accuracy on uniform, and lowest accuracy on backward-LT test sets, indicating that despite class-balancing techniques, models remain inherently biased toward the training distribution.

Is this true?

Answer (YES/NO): YES